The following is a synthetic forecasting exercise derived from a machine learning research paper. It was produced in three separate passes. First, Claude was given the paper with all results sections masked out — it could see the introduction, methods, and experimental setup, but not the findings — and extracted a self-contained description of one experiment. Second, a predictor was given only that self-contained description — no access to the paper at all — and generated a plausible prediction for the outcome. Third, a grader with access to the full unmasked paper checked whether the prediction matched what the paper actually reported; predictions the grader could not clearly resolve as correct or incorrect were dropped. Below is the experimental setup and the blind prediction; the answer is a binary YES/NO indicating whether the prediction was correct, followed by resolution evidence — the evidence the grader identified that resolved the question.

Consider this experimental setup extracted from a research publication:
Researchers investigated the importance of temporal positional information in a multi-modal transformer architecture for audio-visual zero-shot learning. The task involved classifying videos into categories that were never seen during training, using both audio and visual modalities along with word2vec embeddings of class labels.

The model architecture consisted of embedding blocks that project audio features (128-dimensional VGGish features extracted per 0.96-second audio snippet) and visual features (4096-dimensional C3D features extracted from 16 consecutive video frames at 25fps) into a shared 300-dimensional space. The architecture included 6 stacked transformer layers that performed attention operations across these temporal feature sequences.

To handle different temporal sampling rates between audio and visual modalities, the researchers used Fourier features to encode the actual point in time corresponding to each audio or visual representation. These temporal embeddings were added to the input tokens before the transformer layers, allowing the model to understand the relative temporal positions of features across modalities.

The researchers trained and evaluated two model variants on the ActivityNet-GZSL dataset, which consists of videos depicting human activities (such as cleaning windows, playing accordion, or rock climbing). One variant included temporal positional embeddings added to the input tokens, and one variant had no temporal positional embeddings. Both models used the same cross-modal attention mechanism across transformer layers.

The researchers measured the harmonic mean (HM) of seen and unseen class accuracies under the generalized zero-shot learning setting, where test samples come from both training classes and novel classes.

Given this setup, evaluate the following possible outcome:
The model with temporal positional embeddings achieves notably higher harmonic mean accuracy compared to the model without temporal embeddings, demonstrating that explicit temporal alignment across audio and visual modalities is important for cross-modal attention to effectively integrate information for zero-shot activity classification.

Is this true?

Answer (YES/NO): YES